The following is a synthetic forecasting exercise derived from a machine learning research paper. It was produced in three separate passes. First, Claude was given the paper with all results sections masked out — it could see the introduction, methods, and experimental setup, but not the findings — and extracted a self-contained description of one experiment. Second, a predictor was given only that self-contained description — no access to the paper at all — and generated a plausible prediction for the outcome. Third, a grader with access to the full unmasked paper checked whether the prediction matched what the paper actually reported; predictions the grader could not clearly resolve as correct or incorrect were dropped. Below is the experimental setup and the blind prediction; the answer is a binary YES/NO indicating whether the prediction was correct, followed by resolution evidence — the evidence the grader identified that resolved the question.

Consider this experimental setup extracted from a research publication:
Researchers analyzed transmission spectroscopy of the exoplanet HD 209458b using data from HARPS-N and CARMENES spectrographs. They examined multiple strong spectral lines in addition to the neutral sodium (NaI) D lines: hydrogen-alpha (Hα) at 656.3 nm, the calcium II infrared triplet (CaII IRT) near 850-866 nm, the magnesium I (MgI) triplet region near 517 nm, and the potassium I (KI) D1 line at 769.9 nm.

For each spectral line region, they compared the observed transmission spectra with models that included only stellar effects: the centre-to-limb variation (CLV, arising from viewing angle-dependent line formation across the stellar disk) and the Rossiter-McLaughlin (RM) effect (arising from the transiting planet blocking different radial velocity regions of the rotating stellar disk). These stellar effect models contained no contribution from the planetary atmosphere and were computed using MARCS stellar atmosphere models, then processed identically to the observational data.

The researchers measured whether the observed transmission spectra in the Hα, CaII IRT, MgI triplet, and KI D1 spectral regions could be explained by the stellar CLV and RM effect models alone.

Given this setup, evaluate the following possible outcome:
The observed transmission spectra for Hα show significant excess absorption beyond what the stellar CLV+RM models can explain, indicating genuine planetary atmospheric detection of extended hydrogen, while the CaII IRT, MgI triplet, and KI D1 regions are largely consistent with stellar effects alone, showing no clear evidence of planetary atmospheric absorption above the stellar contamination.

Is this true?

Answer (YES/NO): NO